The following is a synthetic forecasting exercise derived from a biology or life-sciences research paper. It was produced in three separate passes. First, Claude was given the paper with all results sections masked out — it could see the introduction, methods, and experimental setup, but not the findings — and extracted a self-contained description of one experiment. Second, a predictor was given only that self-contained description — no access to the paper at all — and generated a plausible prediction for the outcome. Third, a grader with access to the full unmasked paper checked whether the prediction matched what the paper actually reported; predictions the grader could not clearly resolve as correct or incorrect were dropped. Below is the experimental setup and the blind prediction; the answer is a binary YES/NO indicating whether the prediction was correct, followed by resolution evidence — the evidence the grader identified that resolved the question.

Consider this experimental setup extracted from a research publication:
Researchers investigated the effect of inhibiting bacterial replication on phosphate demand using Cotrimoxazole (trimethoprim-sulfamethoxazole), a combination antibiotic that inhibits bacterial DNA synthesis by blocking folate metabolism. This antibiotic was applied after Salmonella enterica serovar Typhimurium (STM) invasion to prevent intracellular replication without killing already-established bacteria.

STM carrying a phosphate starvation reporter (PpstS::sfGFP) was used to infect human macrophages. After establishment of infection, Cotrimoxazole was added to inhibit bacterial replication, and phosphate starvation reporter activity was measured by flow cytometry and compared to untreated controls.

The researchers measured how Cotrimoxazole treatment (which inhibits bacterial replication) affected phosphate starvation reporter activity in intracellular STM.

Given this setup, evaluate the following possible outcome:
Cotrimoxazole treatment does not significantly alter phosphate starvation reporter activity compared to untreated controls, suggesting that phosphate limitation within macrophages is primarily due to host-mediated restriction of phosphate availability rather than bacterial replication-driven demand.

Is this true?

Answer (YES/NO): NO